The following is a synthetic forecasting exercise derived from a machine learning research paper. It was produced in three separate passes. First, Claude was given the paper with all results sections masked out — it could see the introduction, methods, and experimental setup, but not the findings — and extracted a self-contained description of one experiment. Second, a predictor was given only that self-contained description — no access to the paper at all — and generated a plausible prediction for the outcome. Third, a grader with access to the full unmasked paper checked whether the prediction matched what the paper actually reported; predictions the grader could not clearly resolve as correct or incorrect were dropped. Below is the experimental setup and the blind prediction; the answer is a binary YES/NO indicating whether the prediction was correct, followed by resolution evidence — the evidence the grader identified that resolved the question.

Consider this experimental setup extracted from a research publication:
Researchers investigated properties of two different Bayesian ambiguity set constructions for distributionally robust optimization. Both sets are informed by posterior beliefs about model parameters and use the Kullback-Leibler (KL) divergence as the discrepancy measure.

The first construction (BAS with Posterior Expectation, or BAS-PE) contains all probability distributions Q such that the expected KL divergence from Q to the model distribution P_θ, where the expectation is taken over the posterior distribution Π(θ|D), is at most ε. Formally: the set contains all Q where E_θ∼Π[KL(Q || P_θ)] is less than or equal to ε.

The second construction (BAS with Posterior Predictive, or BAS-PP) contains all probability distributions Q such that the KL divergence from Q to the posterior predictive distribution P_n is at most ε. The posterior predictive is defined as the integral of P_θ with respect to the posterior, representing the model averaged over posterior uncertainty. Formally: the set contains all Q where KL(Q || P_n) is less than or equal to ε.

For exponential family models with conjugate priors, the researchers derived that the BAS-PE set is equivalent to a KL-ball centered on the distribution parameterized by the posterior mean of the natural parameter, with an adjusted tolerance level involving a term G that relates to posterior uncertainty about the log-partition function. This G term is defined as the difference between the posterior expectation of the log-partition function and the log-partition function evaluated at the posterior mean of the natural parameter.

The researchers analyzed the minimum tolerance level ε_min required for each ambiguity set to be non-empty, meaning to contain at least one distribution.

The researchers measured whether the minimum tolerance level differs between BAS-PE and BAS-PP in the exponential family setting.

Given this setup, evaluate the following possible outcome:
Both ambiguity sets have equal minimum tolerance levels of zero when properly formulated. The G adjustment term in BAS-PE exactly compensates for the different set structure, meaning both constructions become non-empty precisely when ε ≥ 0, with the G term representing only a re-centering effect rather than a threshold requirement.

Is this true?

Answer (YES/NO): NO